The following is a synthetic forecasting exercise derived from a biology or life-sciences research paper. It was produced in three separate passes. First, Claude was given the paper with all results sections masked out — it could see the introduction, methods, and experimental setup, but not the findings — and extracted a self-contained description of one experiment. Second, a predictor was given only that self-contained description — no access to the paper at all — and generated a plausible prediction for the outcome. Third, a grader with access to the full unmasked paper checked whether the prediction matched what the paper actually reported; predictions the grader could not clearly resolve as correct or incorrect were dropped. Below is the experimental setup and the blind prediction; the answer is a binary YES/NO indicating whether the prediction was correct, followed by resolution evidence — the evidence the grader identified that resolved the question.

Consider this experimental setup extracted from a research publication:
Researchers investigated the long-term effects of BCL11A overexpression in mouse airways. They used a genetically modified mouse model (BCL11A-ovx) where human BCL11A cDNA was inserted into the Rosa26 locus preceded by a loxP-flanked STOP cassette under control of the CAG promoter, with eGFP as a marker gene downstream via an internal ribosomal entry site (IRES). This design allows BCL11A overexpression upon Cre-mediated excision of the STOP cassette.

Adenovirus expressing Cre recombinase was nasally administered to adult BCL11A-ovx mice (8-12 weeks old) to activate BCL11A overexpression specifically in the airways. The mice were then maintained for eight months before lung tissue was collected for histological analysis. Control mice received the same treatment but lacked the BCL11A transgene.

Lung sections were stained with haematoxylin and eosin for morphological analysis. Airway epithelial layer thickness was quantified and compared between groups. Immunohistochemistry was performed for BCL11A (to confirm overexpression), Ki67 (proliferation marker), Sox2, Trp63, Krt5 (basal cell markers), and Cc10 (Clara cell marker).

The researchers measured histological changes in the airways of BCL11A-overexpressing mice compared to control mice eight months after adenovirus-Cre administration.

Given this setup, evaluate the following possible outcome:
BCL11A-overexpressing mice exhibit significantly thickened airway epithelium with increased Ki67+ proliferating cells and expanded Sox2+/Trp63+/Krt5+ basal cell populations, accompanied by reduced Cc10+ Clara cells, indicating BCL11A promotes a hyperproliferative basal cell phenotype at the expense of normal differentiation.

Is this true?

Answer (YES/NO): NO